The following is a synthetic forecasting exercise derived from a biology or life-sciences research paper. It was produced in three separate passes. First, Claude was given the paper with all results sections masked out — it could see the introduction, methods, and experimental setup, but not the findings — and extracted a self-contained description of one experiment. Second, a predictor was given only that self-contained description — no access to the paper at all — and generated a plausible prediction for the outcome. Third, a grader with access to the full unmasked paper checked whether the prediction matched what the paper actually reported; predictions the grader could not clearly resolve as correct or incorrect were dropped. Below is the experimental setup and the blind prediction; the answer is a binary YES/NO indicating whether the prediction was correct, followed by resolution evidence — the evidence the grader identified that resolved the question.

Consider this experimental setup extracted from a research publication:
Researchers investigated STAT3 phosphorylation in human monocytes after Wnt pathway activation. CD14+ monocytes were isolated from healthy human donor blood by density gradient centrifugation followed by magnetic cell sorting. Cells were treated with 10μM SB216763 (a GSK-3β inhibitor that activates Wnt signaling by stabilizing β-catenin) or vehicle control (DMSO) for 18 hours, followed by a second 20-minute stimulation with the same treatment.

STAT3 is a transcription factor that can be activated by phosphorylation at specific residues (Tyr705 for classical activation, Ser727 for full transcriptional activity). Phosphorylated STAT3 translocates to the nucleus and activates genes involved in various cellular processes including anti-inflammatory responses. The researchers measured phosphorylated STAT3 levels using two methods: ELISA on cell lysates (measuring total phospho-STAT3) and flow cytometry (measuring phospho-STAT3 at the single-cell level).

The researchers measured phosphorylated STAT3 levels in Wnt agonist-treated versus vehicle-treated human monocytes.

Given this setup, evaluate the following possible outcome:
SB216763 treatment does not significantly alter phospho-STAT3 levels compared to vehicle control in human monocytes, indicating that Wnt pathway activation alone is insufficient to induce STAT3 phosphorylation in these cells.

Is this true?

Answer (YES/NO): NO